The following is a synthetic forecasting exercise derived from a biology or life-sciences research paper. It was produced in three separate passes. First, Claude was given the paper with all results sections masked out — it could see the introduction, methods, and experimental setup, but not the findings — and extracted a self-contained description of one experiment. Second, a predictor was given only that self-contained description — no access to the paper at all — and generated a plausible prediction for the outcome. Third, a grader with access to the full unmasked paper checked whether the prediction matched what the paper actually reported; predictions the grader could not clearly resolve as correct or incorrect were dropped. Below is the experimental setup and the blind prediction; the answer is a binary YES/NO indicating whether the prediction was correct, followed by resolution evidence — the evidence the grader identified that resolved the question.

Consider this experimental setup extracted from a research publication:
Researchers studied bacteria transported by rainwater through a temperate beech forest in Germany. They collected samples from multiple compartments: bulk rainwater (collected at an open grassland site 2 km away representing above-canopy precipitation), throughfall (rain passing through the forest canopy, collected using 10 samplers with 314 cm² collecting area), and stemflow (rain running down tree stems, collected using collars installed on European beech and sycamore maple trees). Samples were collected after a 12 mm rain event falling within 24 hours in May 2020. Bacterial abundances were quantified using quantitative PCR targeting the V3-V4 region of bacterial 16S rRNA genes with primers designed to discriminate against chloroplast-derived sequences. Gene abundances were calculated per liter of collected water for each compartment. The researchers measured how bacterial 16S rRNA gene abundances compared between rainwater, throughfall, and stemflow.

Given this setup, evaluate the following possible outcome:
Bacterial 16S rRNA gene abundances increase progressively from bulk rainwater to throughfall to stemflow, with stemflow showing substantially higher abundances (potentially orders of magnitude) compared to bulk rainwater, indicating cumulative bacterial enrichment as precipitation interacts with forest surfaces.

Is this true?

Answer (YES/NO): NO